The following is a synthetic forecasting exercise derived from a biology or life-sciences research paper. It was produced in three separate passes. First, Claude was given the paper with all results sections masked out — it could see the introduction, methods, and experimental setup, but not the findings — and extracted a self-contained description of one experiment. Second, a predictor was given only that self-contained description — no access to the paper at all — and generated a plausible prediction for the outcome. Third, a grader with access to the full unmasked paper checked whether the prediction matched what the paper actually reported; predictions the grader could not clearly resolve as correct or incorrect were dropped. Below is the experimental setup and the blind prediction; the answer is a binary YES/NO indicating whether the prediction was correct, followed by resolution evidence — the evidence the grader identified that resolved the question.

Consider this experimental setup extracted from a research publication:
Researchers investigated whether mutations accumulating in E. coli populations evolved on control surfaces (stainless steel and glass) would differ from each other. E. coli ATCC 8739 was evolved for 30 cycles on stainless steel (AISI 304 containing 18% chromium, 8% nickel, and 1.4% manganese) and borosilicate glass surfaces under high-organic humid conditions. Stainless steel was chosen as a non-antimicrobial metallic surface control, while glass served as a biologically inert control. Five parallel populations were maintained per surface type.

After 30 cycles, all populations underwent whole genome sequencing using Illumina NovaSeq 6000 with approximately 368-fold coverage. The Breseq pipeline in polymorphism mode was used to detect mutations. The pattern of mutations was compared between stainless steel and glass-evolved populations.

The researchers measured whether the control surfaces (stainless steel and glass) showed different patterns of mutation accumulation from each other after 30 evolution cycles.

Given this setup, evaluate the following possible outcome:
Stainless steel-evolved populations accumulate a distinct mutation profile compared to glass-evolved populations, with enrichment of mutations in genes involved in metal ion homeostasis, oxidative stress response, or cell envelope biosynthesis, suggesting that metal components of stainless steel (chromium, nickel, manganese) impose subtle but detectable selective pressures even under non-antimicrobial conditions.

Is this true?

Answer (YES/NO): NO